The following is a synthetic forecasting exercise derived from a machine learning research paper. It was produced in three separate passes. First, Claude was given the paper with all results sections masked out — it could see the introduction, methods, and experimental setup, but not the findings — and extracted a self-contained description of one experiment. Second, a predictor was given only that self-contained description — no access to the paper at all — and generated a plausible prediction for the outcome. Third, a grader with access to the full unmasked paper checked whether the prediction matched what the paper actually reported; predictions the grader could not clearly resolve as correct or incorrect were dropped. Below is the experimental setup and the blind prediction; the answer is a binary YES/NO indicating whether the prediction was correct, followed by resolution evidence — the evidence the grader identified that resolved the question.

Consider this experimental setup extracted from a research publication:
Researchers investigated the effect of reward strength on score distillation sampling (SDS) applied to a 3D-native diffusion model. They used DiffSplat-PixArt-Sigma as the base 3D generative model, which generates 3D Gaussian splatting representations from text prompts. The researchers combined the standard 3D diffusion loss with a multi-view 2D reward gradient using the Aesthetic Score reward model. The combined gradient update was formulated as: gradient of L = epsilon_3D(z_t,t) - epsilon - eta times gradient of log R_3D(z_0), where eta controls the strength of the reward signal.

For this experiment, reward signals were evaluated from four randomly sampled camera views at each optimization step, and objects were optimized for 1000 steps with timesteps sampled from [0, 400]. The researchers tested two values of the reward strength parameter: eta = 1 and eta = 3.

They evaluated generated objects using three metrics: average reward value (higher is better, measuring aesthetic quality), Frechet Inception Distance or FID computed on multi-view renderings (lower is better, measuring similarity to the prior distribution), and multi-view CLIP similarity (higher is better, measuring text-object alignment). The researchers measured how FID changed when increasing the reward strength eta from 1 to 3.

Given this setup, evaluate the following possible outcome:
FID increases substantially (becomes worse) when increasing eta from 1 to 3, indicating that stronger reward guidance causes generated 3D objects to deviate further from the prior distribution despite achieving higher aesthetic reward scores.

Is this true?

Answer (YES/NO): YES